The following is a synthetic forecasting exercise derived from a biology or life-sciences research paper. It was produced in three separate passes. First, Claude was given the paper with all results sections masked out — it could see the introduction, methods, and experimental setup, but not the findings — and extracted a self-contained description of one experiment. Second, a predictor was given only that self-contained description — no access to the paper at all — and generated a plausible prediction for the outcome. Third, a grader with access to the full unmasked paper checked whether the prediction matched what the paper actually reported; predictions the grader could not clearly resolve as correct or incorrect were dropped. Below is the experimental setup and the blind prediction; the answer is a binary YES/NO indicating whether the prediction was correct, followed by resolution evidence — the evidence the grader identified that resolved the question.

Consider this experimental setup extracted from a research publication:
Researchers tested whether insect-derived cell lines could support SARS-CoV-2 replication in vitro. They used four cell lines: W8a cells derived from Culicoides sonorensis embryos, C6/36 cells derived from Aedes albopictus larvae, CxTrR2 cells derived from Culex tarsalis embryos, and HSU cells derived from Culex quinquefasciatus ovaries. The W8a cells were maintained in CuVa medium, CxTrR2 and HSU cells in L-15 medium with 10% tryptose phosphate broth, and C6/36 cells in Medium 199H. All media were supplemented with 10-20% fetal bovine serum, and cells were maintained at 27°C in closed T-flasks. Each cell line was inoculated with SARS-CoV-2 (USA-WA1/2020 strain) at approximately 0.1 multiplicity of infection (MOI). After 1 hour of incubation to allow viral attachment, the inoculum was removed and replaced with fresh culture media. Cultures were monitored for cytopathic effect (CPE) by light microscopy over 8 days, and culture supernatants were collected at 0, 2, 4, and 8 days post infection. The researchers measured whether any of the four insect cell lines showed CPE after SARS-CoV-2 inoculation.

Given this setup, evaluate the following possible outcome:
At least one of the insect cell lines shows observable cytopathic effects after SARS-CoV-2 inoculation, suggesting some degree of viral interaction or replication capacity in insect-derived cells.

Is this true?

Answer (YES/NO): NO